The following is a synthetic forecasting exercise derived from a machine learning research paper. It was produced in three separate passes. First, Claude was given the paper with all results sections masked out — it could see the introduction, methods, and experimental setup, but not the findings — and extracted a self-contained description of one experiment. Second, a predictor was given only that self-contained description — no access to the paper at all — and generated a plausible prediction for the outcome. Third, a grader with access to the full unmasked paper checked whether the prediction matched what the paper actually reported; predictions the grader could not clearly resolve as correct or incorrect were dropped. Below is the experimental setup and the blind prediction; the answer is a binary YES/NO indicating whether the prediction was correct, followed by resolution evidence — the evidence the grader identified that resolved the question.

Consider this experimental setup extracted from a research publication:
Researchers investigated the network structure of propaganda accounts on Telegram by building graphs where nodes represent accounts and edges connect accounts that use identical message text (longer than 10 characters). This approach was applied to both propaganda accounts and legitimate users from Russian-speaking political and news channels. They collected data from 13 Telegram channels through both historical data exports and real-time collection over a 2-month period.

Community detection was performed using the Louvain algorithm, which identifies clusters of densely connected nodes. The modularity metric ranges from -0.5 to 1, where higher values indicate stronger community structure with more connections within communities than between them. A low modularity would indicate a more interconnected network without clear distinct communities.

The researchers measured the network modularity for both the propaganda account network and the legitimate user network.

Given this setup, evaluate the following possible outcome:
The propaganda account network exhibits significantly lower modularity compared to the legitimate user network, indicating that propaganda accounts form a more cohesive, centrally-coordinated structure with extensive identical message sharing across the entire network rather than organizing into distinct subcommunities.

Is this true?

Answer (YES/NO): YES